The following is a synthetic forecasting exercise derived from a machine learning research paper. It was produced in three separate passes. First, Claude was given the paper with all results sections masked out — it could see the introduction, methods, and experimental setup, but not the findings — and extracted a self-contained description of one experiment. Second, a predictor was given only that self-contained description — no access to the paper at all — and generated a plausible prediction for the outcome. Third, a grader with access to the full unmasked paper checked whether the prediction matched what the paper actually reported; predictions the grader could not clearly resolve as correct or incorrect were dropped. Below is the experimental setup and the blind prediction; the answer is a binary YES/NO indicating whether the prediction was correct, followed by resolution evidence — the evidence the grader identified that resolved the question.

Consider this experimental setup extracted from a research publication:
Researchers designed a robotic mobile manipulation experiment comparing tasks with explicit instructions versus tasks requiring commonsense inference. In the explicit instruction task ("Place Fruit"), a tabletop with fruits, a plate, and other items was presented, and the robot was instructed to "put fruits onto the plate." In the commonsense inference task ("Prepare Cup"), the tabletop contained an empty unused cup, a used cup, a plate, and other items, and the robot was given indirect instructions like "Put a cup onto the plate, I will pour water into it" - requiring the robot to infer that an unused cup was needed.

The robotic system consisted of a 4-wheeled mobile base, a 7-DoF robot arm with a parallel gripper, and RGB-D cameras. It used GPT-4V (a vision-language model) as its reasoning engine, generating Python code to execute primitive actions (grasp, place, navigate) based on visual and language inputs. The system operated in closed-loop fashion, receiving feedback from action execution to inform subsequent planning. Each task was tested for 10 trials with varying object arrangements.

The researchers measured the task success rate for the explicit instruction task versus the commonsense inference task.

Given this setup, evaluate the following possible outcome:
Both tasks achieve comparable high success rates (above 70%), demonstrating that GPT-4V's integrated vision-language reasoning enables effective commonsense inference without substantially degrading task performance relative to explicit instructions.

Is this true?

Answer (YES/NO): NO